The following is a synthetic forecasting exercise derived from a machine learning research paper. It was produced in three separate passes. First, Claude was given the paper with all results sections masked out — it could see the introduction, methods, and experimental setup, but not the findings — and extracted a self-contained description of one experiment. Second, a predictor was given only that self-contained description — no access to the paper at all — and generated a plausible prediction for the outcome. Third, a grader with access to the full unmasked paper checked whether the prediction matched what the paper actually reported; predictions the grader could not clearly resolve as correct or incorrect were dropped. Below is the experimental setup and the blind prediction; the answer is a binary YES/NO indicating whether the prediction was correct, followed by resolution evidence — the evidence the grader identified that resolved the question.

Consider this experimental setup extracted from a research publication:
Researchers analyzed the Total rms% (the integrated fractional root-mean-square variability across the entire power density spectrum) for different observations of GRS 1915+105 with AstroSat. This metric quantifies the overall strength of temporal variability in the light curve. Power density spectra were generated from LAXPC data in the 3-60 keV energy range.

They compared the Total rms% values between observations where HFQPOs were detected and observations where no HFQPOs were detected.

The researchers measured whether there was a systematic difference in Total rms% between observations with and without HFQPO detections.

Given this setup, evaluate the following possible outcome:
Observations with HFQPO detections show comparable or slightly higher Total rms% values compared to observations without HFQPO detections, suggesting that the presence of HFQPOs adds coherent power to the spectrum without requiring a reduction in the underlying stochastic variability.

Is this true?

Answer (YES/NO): YES